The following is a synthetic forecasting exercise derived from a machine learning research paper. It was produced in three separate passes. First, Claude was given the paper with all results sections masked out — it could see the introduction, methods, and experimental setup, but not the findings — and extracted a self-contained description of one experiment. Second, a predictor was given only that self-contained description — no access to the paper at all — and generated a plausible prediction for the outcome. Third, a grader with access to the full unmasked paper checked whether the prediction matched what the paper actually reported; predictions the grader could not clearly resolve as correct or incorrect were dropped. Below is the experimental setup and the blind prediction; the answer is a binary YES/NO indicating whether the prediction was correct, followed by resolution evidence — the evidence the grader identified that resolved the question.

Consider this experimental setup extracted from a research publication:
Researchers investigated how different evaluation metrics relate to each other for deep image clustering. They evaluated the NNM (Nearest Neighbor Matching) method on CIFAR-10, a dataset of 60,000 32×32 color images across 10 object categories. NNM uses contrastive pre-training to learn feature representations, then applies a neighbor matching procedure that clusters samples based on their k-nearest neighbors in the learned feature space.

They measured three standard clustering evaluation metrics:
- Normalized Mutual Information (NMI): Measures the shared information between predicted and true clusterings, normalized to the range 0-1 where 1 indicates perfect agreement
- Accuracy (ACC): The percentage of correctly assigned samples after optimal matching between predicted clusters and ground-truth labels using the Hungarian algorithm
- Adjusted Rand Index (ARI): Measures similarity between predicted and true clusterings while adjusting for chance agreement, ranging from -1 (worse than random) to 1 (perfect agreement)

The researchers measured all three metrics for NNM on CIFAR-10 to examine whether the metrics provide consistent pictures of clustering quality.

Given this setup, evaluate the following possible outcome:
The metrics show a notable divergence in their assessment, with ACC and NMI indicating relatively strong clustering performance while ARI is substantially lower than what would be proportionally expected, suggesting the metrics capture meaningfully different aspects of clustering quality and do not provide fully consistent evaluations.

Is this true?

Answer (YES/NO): NO